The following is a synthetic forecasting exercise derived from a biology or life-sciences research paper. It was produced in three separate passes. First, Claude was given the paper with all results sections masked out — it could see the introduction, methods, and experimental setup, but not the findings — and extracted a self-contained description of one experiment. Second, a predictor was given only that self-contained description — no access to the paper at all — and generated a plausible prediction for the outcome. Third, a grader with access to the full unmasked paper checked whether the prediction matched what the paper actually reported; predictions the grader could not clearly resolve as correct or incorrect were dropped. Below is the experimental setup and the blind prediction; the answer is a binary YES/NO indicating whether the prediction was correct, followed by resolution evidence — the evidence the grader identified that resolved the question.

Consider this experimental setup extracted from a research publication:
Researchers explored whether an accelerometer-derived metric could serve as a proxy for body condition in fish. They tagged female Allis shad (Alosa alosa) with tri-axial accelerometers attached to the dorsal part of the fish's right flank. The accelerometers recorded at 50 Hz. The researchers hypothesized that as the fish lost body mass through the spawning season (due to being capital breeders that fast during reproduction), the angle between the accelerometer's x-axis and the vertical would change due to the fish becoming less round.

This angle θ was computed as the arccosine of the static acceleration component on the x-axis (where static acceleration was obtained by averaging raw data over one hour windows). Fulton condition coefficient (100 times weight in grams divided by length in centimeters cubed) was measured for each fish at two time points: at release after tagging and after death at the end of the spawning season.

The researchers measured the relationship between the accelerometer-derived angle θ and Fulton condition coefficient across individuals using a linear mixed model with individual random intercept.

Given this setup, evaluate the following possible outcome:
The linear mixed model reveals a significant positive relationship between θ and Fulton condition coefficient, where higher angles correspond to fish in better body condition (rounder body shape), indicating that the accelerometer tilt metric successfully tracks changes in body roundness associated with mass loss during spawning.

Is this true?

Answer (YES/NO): YES